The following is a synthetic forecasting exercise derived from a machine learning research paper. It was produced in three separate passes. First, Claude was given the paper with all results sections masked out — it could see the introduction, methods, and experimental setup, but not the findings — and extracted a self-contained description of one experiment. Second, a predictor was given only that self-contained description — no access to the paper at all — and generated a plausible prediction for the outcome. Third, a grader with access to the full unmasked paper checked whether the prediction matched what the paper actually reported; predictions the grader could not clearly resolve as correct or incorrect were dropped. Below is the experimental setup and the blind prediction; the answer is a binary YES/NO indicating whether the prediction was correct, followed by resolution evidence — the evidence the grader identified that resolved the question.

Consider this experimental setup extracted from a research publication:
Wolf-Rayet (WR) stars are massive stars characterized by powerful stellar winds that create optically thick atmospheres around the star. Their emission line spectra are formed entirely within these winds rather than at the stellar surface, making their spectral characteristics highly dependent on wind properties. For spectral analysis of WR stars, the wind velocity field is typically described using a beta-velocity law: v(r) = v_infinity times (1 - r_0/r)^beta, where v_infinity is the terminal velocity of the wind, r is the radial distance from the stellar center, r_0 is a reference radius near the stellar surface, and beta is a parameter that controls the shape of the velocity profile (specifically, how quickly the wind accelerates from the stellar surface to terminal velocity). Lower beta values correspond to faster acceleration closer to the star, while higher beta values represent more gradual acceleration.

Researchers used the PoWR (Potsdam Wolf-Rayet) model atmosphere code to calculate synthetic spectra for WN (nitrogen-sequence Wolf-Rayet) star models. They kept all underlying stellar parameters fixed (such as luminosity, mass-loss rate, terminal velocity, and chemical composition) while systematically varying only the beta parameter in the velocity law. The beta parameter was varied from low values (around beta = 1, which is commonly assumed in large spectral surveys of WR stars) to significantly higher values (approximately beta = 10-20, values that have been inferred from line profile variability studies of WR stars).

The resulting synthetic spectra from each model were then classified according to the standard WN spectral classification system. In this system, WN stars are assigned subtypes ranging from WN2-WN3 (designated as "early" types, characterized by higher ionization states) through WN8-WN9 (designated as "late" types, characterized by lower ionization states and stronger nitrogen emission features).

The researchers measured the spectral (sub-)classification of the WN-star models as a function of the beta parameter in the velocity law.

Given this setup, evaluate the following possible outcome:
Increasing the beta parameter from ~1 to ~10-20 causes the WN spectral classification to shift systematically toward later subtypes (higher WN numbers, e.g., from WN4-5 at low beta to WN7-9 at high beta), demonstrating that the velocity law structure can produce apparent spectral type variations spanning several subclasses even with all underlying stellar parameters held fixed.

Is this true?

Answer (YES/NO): YES